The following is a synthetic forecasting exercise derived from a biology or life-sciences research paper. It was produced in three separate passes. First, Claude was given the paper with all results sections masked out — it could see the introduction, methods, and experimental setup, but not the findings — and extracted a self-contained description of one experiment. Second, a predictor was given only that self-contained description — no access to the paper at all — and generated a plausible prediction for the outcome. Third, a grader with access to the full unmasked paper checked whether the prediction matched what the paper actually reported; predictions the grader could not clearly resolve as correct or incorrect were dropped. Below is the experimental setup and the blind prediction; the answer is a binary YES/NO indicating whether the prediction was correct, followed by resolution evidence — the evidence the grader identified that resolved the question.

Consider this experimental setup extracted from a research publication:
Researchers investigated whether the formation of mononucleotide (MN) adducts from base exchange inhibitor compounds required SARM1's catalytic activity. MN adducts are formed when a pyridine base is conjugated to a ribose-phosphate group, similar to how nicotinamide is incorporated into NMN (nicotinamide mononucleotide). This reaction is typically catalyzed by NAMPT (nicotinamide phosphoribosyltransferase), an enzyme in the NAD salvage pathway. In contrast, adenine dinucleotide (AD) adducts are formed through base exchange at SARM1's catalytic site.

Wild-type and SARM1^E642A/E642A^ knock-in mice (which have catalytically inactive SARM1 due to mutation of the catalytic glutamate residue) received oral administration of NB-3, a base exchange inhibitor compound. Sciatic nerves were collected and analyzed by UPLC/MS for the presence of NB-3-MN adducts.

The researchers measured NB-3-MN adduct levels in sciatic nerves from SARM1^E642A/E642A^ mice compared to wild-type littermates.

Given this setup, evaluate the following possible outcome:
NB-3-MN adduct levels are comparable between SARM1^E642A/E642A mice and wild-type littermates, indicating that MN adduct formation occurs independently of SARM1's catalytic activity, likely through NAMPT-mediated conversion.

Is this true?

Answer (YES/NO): NO